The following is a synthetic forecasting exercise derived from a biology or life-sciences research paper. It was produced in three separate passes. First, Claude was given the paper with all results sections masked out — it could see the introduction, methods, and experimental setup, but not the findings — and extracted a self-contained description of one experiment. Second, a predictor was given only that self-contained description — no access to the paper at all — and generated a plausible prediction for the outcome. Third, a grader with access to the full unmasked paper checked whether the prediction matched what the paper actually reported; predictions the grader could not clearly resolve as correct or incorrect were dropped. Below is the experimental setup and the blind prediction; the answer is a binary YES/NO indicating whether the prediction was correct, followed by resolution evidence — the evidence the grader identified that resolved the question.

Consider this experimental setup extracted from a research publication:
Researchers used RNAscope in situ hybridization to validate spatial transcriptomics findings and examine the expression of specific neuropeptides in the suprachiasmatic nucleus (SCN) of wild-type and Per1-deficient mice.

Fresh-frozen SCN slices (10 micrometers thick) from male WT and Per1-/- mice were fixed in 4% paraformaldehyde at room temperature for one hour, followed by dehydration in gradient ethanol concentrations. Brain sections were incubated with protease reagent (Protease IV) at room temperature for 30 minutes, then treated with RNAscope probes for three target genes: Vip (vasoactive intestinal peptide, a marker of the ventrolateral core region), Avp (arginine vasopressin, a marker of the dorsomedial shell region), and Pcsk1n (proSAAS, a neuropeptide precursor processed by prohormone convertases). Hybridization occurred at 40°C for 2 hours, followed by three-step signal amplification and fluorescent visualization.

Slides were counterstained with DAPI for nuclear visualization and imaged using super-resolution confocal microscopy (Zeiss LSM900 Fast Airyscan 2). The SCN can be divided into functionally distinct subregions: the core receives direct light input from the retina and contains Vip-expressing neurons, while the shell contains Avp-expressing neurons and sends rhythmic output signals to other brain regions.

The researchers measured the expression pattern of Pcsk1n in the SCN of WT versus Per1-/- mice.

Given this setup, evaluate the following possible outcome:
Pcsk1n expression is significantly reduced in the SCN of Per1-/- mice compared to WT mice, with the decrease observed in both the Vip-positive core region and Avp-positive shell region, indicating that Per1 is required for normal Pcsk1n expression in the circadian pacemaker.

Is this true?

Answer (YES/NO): NO